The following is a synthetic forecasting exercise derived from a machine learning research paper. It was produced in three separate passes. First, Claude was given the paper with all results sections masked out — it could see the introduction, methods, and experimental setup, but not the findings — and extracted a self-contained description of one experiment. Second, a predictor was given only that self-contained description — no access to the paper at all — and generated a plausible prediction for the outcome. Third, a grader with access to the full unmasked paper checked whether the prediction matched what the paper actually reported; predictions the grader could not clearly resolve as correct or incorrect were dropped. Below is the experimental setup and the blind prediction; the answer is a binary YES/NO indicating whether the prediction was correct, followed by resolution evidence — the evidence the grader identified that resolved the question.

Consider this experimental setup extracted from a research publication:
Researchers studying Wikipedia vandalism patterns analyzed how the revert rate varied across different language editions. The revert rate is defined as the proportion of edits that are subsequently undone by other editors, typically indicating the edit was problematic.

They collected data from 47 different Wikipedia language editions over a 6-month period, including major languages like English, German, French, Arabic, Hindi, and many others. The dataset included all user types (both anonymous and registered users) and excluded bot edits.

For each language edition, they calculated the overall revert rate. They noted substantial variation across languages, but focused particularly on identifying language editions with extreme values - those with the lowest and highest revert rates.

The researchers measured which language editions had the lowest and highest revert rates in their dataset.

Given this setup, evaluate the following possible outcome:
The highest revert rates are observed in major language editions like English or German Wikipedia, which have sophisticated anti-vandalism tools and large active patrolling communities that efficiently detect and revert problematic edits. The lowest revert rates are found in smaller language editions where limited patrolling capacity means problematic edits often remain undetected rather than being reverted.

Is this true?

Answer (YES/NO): NO